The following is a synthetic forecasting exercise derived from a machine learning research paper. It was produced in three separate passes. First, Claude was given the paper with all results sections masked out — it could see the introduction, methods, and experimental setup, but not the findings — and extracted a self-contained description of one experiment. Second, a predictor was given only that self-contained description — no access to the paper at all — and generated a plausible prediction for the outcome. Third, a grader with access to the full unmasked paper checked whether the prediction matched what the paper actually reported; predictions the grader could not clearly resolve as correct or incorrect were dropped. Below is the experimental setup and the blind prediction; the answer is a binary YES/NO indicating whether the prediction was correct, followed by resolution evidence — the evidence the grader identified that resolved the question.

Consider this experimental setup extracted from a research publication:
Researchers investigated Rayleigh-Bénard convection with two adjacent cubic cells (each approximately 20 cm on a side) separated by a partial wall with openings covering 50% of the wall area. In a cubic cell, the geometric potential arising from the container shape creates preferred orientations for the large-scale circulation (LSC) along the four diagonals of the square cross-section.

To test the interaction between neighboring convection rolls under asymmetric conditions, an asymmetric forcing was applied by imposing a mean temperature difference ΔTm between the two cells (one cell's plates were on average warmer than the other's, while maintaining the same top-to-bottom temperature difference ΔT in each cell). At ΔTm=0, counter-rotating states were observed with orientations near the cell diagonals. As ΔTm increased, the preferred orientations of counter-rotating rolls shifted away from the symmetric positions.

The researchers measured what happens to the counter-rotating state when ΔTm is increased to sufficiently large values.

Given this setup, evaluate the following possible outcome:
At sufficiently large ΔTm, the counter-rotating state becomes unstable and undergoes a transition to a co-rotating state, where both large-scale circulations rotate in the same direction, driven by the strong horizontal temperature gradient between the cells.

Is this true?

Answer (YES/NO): YES